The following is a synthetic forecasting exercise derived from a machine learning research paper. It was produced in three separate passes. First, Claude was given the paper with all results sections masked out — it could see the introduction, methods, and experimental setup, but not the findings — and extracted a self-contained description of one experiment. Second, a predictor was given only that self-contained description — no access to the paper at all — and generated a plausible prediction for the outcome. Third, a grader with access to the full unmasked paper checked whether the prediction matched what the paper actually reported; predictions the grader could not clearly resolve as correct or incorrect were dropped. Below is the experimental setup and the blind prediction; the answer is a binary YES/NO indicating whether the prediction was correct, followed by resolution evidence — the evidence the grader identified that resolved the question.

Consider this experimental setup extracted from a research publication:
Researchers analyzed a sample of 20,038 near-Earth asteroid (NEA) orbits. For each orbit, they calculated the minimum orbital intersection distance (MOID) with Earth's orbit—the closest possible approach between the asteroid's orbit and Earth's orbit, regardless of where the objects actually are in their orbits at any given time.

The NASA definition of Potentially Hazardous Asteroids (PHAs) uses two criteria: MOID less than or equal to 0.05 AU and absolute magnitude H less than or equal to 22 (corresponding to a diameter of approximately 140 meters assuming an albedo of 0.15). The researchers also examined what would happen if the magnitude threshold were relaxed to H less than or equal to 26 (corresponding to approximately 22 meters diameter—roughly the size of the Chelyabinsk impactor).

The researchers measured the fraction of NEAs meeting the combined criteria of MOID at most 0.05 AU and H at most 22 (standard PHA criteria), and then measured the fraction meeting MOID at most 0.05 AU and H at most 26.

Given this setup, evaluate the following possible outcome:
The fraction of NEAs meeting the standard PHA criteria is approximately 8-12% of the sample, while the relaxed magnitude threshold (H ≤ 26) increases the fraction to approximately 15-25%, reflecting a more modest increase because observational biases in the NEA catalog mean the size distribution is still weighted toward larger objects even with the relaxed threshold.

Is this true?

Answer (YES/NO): NO